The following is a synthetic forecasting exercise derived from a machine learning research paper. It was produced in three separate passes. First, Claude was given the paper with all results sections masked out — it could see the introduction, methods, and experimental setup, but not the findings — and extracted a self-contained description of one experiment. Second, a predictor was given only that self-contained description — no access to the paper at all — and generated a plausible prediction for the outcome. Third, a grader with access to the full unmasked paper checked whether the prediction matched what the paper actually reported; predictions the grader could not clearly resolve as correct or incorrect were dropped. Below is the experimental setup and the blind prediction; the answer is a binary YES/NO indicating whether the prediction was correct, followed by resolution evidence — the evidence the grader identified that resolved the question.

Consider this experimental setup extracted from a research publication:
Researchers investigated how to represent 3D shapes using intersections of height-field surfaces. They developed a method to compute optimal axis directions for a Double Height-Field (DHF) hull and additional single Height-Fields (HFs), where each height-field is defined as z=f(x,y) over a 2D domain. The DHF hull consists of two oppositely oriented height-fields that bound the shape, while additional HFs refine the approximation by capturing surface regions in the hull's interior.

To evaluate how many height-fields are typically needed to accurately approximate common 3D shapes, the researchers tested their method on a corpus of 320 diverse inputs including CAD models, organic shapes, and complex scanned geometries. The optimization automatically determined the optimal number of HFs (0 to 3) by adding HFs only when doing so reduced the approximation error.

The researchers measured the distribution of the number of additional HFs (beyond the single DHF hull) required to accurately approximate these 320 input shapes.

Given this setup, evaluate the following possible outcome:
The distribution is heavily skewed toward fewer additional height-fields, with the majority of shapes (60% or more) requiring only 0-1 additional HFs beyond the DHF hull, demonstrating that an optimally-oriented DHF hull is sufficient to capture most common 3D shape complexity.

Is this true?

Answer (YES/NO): NO